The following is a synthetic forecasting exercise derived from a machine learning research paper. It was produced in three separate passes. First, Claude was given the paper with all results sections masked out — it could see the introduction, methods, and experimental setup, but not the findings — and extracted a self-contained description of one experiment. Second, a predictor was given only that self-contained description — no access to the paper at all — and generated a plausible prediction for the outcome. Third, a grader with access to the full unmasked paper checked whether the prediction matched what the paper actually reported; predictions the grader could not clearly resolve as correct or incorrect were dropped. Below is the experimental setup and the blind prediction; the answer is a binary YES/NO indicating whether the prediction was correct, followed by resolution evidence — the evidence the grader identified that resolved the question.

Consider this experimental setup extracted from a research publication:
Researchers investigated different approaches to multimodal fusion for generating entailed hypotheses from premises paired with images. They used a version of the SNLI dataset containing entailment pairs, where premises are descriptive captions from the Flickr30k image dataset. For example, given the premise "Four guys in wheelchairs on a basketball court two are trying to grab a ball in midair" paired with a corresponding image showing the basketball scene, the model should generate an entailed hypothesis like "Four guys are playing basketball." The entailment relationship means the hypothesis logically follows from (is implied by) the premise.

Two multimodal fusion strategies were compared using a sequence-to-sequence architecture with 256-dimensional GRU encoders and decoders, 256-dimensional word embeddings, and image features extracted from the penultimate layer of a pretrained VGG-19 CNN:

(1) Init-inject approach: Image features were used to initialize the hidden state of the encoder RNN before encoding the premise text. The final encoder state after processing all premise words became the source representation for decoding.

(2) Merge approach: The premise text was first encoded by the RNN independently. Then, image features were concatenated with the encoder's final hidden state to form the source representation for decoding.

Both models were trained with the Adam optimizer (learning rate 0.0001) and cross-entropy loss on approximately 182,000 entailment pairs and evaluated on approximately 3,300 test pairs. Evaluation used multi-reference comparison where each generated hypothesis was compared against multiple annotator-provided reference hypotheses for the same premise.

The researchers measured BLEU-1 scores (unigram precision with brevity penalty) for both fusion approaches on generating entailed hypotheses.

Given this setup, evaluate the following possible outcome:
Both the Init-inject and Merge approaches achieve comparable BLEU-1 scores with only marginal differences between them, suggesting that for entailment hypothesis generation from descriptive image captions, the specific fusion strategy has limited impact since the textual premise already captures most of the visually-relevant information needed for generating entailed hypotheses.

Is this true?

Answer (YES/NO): NO